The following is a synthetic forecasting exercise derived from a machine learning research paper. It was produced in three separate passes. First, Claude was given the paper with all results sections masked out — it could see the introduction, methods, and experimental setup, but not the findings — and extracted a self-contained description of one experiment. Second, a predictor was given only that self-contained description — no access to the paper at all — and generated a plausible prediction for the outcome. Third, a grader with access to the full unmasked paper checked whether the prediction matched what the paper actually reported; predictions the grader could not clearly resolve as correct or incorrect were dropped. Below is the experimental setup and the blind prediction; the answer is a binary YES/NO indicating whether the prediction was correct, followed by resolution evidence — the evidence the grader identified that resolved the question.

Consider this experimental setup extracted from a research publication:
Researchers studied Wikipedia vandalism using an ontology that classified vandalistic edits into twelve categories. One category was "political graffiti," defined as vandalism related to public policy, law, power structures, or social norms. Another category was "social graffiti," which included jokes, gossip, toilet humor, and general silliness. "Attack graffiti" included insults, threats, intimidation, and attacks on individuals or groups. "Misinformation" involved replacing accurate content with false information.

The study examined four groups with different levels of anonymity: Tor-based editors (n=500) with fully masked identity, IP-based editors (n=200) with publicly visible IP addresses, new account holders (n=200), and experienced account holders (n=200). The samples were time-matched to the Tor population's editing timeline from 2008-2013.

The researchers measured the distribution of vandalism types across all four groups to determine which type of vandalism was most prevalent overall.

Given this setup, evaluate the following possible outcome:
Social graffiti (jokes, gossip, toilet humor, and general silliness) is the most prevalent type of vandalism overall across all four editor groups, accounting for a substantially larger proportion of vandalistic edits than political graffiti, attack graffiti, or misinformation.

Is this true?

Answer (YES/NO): YES